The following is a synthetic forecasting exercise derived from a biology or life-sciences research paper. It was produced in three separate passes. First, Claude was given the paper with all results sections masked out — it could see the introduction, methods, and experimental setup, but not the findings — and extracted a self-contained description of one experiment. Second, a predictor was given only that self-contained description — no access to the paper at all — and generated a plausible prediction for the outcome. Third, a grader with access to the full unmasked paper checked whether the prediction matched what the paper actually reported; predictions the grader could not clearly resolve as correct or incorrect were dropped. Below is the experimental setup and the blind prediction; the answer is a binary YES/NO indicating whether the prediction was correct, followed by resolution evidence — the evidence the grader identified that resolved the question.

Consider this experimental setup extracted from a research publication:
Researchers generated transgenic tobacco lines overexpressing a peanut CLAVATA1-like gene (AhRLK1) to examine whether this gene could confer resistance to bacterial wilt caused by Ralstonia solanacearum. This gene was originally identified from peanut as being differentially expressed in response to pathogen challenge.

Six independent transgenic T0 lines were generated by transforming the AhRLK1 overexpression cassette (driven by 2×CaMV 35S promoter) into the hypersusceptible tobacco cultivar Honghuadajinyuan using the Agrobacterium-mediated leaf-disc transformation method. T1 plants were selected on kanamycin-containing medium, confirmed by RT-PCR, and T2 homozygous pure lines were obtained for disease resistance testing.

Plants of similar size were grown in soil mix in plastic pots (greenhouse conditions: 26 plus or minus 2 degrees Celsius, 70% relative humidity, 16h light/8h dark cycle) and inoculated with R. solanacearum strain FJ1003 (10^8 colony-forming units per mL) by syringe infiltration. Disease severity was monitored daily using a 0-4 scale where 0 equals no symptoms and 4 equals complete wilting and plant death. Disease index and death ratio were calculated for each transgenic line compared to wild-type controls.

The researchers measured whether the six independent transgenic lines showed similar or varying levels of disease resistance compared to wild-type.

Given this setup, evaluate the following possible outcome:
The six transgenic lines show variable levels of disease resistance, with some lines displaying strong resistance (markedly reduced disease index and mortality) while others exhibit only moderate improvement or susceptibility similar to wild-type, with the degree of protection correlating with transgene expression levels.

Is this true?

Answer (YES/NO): NO